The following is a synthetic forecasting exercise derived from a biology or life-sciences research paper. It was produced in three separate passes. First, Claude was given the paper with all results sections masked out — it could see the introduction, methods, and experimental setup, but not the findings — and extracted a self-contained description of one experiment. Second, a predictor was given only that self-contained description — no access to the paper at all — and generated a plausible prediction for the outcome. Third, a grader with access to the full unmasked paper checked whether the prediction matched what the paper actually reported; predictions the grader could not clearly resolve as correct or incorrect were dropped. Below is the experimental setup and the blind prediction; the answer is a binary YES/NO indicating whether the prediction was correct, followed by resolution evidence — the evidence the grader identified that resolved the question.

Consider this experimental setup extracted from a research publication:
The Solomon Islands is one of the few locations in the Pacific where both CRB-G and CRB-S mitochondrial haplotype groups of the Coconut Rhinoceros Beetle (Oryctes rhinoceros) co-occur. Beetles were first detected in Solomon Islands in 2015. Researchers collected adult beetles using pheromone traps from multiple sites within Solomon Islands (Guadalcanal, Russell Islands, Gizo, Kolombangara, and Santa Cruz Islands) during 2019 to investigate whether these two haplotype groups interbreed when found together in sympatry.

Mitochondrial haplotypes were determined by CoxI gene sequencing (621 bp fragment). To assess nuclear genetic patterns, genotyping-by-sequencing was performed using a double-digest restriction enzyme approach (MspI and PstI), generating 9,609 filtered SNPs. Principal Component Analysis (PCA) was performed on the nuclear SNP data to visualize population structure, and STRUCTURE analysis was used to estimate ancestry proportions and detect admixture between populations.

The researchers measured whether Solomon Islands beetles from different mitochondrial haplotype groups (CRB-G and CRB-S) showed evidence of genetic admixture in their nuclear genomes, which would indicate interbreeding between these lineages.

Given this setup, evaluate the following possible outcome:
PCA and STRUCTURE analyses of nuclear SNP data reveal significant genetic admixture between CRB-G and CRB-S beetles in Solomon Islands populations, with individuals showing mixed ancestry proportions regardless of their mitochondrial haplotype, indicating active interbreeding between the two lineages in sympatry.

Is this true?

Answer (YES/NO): NO